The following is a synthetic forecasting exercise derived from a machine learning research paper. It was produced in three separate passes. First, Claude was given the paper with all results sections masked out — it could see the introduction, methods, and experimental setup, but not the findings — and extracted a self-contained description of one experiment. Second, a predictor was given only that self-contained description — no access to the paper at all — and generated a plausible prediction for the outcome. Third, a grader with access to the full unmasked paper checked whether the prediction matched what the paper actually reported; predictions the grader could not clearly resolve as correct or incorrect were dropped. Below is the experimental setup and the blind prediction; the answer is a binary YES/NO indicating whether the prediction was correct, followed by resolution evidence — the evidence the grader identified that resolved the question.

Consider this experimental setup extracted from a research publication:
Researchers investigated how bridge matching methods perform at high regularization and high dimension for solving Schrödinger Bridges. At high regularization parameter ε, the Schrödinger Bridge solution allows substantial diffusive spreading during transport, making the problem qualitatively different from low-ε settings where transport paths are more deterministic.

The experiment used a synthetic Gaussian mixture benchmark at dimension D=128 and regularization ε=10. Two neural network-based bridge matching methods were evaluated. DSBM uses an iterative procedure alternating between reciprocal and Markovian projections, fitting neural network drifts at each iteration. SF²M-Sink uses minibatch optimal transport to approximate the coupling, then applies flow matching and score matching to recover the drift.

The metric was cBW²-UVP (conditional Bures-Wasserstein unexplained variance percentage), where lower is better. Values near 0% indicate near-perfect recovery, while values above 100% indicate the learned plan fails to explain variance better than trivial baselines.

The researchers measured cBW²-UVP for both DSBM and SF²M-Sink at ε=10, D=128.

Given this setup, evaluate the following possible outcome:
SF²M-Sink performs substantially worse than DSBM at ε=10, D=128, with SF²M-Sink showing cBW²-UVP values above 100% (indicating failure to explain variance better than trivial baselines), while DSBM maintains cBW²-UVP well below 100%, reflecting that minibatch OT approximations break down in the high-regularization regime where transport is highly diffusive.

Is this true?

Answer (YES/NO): NO